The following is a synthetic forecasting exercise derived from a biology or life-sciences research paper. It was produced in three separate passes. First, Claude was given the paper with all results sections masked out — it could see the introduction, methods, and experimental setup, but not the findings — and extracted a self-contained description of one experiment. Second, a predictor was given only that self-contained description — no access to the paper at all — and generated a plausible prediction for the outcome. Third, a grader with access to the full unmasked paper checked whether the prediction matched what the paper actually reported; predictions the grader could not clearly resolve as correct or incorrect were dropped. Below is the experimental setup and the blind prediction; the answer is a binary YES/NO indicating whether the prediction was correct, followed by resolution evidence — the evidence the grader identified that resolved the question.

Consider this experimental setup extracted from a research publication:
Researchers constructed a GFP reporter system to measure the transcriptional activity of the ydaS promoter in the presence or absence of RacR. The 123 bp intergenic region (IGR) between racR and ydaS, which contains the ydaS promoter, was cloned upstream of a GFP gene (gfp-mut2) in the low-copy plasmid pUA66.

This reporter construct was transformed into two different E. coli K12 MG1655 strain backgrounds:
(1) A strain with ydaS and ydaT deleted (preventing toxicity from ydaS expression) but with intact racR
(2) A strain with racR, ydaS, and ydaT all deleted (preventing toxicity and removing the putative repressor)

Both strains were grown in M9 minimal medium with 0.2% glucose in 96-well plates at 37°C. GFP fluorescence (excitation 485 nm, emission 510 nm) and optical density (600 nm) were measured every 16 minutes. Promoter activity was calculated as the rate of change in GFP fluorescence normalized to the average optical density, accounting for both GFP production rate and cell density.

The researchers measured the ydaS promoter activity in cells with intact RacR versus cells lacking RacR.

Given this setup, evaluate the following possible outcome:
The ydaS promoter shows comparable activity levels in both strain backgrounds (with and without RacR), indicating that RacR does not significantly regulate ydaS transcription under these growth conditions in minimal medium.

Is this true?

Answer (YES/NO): NO